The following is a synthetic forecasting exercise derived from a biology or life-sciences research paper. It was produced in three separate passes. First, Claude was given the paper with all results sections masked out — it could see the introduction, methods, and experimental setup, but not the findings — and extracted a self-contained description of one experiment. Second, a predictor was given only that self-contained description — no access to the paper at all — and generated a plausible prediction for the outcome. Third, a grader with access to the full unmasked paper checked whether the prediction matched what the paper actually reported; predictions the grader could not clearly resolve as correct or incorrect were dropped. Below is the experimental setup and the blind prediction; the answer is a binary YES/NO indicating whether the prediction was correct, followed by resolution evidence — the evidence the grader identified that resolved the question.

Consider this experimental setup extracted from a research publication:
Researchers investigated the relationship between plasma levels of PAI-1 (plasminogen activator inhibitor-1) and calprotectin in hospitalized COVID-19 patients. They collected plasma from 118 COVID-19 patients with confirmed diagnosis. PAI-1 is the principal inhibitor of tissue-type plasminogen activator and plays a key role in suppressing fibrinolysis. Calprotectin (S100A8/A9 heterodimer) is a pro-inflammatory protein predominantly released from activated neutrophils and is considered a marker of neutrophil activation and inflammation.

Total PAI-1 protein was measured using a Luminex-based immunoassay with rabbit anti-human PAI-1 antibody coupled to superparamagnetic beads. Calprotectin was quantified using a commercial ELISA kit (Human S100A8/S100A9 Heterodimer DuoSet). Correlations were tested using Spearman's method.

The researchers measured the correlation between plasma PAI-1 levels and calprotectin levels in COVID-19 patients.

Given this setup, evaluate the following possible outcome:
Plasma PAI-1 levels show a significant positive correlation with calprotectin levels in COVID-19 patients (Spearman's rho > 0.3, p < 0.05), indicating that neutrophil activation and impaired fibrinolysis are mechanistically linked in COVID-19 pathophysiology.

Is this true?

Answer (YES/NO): YES